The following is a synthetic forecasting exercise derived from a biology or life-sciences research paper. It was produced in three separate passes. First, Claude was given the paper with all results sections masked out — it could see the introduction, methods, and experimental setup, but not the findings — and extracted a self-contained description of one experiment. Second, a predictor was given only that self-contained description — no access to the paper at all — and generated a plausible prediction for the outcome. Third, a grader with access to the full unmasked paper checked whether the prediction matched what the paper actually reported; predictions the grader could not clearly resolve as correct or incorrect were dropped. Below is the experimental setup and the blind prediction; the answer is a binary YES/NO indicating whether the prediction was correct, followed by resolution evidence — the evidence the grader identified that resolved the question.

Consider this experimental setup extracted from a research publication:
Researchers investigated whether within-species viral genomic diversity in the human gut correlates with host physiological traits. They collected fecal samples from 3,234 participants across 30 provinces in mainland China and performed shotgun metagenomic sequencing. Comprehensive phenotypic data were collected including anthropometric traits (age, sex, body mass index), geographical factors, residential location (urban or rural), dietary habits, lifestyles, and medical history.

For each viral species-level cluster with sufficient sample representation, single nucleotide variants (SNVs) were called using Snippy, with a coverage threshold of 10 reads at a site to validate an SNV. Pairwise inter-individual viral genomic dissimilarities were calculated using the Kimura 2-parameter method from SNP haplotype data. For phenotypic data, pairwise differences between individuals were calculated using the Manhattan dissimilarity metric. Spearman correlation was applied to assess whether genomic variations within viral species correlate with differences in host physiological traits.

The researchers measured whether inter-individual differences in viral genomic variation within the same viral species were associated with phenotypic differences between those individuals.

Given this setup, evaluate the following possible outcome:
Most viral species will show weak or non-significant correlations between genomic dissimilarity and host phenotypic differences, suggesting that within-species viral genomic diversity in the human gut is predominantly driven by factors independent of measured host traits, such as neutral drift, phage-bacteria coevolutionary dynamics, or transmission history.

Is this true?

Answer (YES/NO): NO